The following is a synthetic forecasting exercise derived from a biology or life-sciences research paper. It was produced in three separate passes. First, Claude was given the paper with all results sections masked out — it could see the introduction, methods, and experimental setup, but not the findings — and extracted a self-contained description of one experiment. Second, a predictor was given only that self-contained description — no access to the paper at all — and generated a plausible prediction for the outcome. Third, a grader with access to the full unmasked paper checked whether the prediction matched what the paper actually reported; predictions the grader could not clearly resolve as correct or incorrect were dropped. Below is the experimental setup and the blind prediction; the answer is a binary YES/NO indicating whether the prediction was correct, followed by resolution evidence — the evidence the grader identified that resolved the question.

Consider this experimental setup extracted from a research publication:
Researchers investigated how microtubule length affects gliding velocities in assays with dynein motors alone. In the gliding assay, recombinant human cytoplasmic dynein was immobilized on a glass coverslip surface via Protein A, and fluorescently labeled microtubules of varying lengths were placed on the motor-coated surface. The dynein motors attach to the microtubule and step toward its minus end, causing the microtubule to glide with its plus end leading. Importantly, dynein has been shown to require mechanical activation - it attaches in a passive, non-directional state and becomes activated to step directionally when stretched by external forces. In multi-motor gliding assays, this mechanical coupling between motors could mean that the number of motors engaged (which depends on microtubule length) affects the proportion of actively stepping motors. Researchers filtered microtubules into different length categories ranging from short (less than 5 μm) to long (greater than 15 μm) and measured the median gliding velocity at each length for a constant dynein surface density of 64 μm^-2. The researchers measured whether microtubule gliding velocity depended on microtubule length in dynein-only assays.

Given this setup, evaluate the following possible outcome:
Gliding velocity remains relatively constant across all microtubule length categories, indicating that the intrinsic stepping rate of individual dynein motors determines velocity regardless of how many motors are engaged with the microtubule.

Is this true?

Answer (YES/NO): NO